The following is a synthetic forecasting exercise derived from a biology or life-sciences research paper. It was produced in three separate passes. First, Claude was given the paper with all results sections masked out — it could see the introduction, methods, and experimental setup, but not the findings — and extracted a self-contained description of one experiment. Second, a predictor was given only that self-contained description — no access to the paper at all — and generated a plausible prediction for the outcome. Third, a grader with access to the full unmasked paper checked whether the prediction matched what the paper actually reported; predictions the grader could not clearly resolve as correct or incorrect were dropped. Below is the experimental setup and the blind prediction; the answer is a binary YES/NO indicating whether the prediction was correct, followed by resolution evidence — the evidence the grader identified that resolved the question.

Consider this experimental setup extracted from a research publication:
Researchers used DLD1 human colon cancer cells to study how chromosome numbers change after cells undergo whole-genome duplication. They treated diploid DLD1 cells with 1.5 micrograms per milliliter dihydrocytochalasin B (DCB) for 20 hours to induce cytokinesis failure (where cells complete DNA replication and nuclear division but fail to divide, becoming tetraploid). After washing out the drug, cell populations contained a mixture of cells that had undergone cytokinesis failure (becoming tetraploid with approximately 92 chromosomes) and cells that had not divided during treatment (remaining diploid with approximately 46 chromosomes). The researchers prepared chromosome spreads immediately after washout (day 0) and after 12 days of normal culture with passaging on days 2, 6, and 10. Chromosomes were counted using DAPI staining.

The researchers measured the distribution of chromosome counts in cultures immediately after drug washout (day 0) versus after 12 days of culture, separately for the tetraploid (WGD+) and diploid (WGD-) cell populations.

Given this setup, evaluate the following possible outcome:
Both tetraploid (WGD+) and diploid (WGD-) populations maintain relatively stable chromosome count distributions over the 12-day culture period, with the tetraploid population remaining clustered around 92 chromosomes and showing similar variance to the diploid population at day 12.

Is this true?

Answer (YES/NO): NO